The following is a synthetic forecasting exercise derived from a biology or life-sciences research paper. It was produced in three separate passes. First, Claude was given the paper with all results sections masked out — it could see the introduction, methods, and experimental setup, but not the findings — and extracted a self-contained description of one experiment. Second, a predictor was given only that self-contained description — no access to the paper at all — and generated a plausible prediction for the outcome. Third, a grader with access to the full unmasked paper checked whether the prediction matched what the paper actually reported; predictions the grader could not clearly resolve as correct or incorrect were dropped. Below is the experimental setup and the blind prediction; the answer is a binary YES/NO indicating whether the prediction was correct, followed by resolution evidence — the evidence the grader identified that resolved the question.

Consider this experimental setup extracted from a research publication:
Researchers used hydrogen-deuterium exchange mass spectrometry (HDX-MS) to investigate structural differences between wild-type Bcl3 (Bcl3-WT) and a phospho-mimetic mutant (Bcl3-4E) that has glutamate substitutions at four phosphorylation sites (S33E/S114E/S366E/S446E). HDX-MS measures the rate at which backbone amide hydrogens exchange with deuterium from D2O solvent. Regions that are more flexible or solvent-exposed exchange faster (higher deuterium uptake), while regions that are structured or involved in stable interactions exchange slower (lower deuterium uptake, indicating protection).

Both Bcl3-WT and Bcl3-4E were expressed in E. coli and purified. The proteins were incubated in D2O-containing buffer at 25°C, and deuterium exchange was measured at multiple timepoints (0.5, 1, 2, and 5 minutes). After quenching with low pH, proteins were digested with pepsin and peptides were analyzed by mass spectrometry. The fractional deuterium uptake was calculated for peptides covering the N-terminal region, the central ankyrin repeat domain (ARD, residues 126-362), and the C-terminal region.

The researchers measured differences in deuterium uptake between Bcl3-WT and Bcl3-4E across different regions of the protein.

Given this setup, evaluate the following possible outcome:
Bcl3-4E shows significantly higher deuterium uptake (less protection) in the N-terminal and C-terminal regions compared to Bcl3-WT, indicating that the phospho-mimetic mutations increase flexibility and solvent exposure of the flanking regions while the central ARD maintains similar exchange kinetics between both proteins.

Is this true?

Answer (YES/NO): NO